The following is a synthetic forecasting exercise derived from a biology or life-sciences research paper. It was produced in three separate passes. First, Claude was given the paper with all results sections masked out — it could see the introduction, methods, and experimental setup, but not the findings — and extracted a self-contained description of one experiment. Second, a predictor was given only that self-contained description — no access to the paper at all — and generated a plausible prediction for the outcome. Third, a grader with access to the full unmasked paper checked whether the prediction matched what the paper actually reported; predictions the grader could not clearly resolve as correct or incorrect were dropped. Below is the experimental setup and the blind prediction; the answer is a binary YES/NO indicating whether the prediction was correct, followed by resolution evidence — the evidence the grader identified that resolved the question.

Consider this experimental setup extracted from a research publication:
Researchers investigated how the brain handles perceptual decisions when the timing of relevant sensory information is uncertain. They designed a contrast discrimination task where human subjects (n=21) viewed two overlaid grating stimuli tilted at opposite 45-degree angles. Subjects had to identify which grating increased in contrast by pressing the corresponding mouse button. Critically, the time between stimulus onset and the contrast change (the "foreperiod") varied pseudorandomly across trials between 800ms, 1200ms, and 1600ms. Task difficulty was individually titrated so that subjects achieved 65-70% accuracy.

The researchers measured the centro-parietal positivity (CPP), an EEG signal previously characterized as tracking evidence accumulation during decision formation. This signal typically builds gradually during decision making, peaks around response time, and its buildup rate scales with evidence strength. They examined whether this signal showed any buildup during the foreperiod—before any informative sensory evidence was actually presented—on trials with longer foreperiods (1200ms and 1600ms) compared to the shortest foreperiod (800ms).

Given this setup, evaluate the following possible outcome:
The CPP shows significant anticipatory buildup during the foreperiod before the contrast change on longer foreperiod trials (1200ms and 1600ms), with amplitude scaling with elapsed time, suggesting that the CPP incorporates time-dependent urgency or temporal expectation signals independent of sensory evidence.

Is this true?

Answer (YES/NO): NO